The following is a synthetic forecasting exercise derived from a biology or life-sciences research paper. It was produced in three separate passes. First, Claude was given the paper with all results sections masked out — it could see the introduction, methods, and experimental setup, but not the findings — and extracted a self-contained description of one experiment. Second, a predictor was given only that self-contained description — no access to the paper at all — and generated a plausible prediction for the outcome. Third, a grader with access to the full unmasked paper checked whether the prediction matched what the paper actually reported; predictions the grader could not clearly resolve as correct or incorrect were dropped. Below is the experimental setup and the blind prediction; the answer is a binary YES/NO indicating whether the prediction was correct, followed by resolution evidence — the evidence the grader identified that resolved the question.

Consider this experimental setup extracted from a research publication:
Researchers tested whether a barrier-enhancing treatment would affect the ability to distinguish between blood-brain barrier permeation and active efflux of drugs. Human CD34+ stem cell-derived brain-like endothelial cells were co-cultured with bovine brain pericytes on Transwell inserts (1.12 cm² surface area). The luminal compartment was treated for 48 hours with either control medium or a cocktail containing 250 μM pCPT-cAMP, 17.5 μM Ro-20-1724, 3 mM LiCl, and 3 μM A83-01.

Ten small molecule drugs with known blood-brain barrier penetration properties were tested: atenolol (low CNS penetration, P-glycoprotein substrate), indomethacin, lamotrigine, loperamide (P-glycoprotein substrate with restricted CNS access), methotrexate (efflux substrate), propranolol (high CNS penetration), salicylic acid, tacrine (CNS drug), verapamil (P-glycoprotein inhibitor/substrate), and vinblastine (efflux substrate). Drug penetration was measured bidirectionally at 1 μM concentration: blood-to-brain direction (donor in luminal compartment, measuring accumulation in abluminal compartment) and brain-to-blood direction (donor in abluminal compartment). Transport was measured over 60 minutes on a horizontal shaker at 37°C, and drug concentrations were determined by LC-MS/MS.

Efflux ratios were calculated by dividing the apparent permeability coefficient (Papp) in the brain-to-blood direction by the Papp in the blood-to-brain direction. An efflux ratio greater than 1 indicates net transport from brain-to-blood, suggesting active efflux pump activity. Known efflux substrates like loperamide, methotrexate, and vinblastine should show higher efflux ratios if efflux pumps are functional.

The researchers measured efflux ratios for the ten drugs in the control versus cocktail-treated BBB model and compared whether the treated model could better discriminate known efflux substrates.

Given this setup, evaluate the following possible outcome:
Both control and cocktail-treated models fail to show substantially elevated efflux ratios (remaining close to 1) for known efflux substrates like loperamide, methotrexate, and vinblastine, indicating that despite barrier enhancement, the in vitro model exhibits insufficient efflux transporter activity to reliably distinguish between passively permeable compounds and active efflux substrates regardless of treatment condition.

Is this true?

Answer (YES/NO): NO